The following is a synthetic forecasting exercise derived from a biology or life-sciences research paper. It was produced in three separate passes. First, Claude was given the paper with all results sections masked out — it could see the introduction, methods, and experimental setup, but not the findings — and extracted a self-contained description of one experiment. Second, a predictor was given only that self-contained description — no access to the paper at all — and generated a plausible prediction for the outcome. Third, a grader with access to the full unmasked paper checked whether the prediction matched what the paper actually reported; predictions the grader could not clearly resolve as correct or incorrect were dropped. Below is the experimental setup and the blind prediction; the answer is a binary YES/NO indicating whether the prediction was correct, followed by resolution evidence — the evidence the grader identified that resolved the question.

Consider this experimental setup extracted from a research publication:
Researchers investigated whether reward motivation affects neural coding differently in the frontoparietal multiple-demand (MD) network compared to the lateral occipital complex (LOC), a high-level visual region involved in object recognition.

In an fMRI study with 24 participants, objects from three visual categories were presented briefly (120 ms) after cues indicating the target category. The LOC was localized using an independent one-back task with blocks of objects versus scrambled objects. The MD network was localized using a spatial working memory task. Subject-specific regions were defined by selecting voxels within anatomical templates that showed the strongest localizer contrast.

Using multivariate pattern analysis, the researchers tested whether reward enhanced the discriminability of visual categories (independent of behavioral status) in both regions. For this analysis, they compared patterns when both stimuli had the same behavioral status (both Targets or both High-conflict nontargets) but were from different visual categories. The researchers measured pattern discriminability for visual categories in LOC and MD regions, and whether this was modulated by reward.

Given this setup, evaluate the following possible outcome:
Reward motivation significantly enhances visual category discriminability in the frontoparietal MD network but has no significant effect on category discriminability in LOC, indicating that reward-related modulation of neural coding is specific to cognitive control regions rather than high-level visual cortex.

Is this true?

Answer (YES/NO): NO